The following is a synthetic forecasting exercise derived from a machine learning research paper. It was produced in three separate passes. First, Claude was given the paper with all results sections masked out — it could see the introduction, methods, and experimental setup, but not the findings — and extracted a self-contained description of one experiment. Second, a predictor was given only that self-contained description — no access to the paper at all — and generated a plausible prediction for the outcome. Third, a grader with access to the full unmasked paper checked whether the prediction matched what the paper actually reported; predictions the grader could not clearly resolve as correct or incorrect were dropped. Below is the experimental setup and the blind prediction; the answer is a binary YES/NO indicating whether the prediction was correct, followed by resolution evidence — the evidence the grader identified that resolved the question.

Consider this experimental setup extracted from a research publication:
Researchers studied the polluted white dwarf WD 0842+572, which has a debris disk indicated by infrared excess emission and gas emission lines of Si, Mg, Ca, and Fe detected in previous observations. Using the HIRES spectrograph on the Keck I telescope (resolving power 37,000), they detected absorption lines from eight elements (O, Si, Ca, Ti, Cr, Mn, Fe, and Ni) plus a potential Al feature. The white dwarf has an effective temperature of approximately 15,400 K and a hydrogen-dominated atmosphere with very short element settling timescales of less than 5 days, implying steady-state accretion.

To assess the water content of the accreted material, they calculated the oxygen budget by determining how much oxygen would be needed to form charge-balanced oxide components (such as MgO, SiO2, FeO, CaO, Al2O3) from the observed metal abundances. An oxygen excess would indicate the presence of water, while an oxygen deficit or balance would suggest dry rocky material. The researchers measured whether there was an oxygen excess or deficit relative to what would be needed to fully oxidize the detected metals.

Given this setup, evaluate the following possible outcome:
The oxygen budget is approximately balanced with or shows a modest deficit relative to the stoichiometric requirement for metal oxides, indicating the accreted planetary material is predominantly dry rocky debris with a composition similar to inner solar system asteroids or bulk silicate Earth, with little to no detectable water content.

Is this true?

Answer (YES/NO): YES